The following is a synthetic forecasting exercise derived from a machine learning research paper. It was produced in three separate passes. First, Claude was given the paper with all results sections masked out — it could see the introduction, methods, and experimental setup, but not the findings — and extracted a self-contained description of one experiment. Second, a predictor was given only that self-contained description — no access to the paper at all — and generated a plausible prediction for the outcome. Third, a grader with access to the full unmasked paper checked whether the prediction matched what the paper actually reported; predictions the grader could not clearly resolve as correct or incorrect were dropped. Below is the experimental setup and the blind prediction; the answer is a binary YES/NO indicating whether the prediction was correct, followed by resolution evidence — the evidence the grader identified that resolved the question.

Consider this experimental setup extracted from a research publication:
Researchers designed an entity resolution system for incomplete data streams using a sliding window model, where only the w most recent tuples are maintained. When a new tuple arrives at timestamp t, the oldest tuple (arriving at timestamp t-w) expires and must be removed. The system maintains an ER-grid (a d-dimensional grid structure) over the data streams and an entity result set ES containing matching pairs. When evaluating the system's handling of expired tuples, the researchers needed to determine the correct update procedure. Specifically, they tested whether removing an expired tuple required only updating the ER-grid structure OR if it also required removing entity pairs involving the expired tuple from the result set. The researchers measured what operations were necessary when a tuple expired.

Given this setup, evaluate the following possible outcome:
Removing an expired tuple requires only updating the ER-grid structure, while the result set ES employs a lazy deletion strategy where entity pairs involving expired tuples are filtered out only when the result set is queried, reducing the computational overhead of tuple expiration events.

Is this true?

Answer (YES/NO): NO